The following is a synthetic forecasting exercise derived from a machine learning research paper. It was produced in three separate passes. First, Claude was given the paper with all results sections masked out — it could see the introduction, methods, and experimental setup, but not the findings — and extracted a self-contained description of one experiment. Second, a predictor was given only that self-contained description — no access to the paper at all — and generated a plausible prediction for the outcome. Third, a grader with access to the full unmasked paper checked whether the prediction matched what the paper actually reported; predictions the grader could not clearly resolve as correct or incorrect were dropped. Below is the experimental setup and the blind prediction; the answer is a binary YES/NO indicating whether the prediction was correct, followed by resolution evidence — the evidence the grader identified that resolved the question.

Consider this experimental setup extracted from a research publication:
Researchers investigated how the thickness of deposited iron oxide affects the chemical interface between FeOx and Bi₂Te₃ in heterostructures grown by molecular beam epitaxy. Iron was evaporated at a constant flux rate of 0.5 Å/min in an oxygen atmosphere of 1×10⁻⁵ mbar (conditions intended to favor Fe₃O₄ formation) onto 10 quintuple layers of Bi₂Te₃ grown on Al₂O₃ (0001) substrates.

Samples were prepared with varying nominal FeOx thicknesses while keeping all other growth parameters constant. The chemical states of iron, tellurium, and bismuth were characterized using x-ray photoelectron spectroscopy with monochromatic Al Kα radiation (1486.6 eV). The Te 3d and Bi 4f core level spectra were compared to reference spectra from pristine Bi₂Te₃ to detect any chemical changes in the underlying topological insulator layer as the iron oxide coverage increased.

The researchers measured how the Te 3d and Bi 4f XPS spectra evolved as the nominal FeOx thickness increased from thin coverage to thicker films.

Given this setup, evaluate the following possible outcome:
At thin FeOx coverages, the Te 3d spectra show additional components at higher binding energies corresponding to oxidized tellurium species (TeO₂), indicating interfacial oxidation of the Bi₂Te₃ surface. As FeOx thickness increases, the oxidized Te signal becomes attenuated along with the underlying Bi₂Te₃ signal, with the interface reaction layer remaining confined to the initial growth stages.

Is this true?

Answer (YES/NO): NO